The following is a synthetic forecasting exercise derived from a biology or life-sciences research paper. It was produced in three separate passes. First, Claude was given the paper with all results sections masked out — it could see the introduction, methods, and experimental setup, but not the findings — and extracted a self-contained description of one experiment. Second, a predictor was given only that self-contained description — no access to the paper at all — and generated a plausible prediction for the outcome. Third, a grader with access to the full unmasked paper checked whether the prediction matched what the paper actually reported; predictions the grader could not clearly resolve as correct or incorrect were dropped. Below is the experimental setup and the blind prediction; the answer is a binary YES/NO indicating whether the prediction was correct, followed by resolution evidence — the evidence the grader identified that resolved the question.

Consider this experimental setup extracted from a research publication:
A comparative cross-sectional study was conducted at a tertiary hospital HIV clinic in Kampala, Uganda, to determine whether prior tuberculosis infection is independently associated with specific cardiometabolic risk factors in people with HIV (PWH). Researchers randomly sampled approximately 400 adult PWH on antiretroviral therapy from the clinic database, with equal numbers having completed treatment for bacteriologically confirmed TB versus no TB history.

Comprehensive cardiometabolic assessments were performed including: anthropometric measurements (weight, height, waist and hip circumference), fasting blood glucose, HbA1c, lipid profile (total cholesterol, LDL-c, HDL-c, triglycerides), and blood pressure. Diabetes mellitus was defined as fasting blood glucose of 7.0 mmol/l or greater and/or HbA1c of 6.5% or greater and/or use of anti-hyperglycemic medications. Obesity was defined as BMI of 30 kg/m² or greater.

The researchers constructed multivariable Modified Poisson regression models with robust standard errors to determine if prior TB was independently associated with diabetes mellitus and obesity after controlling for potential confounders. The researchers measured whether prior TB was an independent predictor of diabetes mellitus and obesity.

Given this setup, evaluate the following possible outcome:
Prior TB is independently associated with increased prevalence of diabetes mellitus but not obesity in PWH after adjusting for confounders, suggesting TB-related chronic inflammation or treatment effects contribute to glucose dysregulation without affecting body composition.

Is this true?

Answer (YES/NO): NO